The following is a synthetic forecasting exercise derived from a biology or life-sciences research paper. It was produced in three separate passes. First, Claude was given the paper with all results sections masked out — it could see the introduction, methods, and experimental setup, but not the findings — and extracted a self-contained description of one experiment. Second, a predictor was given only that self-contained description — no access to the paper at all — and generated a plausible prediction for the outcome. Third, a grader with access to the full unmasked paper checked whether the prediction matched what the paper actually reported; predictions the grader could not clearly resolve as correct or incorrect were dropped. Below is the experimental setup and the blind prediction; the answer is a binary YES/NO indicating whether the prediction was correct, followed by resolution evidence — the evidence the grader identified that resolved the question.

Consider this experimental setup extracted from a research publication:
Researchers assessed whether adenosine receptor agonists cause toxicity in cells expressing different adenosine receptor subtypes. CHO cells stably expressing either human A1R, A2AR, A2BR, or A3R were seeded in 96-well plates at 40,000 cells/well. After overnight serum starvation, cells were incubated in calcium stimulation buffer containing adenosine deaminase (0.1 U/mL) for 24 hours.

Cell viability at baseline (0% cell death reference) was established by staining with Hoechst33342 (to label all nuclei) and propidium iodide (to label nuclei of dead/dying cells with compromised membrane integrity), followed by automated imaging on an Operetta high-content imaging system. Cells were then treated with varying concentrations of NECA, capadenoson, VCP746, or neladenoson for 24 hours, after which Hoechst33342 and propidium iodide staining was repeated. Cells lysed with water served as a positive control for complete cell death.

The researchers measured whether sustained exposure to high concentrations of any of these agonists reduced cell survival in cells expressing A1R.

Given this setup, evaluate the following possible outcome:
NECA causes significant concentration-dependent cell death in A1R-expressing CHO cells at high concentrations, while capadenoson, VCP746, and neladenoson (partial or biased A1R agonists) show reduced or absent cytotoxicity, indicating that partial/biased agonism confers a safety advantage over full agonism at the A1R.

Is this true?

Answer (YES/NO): NO